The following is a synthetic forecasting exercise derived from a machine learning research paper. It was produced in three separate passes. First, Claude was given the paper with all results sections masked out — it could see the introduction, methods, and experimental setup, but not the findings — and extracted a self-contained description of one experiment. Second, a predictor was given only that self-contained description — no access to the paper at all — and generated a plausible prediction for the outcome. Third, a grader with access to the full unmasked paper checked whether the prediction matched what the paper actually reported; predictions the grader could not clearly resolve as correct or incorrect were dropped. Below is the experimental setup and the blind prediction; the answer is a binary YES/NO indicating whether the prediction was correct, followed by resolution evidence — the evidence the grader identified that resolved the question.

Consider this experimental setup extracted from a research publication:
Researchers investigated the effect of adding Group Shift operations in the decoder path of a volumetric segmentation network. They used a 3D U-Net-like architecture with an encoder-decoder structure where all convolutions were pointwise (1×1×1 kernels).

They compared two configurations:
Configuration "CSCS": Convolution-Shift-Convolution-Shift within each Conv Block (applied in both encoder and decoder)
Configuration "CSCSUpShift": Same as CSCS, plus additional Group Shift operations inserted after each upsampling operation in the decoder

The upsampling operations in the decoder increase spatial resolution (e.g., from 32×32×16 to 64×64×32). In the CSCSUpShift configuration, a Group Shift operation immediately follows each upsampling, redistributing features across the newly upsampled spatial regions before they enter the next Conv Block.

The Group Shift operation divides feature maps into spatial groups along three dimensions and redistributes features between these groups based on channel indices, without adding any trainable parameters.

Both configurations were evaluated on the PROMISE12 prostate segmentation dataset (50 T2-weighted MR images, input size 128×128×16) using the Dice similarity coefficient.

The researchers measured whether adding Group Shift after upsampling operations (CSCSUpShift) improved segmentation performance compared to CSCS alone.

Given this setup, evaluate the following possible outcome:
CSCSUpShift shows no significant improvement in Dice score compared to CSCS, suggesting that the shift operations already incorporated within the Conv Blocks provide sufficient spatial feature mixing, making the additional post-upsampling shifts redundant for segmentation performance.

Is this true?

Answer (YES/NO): YES